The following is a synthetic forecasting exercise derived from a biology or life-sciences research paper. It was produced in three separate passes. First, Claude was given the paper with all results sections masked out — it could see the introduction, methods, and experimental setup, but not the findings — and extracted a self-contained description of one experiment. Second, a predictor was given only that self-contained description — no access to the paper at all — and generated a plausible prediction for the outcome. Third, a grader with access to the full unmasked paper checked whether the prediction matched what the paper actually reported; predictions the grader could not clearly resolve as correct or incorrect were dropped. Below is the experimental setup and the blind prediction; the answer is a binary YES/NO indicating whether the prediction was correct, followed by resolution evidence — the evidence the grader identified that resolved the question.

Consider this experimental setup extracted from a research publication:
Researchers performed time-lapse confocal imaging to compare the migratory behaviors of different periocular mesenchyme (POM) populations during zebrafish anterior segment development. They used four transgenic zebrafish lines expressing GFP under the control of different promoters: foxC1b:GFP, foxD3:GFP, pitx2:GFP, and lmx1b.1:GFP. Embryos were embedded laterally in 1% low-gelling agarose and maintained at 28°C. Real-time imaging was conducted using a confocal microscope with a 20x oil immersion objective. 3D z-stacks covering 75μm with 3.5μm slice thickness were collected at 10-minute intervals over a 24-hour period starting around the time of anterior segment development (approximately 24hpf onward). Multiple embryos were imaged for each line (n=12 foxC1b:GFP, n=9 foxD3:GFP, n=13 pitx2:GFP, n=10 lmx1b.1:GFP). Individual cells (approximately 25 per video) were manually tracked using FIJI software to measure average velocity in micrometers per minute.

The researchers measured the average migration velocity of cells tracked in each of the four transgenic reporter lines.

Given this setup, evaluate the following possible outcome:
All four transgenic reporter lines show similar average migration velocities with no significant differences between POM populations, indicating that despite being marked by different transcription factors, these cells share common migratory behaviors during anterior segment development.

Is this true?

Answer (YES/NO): NO